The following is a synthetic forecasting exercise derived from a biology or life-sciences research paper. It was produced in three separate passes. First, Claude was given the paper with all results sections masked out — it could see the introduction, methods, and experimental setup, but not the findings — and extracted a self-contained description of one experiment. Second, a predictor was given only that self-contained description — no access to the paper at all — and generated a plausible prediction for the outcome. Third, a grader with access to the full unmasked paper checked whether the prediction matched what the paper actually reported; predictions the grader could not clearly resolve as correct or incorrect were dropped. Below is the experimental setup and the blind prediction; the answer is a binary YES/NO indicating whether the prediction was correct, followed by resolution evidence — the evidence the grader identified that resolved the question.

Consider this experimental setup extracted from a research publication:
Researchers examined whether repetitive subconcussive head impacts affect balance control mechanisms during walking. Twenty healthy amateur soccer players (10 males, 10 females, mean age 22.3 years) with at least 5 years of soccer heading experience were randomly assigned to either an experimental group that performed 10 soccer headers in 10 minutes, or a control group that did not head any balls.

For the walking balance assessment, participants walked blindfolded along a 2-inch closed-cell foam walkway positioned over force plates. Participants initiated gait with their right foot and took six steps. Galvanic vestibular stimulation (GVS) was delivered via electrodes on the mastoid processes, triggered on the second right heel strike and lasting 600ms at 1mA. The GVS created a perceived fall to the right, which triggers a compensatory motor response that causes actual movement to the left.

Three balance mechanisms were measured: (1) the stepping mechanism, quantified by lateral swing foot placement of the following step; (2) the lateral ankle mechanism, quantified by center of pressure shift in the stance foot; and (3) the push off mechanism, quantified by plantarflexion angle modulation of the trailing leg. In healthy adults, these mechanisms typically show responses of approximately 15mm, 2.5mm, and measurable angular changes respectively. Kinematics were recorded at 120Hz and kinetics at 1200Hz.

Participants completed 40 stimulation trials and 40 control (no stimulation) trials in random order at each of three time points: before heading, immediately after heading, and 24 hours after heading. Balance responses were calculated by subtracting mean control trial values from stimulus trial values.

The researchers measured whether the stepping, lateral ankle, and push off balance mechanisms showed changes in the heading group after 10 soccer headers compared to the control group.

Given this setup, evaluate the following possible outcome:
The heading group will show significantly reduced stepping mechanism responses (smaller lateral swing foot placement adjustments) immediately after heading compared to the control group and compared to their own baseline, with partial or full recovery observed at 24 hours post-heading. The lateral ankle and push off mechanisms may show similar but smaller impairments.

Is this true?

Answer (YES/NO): NO